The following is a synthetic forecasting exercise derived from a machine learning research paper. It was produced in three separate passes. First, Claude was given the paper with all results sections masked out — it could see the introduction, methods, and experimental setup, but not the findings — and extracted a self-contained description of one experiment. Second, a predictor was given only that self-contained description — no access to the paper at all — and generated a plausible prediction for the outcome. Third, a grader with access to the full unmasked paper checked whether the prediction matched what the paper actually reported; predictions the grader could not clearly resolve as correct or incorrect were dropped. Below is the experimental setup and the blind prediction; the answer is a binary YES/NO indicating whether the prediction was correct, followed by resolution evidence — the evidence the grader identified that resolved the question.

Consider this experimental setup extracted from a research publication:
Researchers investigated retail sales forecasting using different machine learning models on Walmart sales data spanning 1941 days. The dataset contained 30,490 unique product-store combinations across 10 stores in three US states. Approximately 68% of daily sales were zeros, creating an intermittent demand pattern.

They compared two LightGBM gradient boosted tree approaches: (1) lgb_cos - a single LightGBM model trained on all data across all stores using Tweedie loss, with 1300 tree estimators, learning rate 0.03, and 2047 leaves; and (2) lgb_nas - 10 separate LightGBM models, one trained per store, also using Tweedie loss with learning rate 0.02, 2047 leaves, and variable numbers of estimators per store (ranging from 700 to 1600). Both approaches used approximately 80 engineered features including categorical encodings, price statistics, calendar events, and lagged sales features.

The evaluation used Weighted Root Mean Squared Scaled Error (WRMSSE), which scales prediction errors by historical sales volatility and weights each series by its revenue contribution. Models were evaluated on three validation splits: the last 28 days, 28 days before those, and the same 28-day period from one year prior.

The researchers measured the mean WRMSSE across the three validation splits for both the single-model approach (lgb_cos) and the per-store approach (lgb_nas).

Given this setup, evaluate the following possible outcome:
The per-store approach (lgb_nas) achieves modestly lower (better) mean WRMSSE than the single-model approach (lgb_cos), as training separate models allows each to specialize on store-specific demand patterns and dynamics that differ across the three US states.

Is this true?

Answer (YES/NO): YES